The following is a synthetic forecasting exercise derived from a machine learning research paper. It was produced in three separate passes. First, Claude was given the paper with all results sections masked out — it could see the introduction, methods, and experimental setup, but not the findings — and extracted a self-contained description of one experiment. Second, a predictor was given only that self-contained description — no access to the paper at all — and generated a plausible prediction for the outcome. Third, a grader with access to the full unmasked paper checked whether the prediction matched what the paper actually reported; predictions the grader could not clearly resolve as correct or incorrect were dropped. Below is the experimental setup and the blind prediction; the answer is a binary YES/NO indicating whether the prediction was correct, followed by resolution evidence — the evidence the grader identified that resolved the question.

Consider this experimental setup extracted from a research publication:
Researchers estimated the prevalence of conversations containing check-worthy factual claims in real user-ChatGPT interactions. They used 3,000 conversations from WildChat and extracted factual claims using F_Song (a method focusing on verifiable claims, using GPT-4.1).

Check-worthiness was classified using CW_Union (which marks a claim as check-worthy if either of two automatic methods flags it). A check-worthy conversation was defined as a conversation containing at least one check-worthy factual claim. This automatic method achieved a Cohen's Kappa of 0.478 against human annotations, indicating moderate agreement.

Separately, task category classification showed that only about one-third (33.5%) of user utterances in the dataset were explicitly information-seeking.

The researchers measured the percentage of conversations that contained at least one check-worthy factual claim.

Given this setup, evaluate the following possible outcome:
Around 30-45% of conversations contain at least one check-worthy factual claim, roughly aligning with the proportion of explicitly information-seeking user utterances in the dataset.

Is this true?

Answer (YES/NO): NO